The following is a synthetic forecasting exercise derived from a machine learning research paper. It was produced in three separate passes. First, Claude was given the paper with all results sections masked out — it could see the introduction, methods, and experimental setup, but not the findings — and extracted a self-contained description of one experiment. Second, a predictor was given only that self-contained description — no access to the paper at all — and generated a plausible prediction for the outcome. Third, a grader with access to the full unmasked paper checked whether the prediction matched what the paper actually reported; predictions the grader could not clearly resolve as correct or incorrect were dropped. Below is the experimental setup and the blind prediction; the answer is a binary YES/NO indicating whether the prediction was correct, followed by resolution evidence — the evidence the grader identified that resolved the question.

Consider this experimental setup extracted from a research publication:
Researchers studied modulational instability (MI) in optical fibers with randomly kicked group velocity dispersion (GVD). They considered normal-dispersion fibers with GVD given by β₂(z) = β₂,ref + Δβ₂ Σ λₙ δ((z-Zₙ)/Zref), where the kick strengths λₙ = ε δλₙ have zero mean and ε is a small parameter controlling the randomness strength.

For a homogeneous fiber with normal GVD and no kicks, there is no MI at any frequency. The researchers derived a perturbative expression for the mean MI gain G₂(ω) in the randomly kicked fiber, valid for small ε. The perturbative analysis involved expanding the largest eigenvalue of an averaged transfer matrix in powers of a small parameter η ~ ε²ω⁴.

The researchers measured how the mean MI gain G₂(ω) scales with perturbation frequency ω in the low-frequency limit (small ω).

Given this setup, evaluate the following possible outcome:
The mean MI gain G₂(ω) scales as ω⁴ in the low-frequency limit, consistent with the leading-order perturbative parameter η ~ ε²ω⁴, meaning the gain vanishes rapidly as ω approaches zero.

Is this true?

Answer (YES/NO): NO